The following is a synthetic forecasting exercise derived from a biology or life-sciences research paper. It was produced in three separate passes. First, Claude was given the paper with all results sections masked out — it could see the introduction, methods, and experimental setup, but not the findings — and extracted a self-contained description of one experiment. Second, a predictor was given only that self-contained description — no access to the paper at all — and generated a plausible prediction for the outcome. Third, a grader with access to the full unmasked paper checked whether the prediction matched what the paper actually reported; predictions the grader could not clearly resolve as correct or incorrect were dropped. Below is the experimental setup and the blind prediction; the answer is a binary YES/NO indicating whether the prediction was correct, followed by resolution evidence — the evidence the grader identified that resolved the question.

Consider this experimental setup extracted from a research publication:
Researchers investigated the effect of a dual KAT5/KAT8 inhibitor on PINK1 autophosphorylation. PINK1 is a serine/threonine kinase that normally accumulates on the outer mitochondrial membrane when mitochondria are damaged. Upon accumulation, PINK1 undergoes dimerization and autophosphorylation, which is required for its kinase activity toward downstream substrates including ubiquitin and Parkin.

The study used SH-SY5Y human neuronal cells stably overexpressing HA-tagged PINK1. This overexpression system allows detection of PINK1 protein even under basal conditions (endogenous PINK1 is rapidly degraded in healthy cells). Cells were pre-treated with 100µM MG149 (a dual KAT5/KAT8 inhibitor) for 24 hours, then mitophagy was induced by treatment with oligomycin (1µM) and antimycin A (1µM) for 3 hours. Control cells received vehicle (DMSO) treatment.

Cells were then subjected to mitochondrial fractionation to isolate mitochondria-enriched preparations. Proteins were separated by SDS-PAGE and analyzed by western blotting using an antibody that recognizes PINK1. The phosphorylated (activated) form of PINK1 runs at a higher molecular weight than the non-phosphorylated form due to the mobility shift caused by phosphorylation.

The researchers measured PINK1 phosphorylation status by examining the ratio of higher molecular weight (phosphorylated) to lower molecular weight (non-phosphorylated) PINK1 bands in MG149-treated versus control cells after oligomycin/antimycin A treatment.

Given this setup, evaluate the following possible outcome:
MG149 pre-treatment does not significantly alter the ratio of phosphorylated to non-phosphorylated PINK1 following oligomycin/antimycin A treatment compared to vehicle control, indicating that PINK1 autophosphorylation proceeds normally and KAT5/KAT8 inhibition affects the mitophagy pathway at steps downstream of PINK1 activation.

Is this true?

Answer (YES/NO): NO